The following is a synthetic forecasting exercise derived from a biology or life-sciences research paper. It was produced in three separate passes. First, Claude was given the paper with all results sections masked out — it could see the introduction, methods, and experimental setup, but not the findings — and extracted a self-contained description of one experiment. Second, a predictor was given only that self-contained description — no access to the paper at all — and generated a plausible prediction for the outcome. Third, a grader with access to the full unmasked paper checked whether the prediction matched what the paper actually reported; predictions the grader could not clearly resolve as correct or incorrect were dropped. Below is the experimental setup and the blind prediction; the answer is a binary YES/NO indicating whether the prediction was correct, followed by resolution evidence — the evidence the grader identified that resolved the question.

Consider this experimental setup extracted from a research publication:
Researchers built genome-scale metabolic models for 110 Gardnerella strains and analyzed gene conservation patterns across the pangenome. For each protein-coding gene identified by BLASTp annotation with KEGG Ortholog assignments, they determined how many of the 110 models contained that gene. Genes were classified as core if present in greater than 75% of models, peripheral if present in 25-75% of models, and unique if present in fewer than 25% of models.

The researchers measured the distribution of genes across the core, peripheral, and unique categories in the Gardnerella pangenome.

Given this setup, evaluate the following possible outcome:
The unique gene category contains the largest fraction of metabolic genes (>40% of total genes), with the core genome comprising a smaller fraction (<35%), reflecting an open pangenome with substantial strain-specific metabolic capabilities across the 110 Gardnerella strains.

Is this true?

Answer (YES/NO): NO